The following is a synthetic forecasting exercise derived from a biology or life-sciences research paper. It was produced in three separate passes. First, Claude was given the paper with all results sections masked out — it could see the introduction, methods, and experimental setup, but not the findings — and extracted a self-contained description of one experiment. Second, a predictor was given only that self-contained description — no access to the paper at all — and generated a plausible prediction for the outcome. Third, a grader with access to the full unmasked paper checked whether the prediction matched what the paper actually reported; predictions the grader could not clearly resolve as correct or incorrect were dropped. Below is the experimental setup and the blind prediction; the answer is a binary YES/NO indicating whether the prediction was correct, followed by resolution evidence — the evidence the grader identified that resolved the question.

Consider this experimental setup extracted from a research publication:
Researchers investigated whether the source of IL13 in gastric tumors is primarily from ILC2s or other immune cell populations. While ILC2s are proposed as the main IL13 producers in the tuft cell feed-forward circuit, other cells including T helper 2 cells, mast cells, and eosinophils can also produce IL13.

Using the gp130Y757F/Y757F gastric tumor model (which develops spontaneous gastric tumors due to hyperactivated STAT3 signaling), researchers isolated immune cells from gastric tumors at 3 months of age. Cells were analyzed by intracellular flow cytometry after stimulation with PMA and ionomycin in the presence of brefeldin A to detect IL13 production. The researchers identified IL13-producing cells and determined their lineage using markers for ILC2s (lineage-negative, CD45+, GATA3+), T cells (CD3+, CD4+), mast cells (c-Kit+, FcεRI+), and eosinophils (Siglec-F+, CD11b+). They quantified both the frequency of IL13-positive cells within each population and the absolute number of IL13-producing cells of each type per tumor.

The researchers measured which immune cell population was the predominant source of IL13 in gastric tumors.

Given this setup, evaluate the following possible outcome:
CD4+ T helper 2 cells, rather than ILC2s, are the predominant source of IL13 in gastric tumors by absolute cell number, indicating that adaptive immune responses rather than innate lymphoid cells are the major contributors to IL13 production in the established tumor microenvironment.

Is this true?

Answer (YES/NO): NO